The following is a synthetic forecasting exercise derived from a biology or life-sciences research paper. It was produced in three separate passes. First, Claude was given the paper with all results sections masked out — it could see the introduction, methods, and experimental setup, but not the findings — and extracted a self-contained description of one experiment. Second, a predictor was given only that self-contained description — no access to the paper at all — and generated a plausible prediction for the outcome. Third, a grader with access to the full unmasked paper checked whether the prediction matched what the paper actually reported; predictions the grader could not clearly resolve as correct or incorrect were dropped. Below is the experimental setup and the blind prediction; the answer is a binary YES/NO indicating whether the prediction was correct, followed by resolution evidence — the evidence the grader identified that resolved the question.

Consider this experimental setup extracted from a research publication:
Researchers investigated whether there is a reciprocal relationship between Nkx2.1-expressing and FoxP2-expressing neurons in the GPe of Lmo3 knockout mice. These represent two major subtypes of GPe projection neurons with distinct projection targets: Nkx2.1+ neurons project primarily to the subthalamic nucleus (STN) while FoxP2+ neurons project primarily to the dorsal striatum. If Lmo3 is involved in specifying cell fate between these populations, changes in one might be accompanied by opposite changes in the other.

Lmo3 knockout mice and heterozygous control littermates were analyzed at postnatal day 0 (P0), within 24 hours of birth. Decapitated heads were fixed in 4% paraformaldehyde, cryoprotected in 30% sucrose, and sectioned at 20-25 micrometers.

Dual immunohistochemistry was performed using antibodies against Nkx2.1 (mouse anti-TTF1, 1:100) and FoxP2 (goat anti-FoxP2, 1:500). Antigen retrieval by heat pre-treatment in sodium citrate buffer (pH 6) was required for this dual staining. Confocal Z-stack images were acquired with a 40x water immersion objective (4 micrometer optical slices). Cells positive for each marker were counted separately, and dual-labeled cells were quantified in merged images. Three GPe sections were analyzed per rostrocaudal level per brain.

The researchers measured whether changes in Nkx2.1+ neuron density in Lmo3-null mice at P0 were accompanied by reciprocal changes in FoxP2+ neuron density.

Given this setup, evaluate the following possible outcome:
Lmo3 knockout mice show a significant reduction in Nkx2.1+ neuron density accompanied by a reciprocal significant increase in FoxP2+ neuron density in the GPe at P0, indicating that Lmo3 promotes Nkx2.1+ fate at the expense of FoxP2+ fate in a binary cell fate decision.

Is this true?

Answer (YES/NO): NO